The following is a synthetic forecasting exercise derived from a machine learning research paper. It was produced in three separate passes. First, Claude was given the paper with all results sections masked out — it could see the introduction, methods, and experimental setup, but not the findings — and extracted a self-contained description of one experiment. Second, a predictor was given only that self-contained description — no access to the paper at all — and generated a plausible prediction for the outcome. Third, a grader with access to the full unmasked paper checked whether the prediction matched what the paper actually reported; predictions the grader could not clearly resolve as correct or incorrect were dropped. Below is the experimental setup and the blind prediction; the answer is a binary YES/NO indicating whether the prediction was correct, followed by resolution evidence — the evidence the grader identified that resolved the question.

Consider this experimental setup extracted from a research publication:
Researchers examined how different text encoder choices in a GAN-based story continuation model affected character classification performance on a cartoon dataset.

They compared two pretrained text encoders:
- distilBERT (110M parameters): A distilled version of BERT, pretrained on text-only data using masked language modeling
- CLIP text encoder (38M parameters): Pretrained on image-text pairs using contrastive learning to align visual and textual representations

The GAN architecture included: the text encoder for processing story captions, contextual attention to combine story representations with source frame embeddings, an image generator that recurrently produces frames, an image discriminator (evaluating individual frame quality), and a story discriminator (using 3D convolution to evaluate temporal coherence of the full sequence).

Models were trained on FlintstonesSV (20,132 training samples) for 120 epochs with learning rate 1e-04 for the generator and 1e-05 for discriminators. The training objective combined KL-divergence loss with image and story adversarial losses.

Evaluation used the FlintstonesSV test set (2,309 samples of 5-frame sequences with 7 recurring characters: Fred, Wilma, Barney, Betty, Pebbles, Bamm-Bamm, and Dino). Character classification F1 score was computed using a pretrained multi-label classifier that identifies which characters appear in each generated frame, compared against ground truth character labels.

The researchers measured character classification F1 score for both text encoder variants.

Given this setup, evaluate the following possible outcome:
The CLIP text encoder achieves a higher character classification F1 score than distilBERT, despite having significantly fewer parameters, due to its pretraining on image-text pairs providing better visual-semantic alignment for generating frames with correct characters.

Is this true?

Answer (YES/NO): YES